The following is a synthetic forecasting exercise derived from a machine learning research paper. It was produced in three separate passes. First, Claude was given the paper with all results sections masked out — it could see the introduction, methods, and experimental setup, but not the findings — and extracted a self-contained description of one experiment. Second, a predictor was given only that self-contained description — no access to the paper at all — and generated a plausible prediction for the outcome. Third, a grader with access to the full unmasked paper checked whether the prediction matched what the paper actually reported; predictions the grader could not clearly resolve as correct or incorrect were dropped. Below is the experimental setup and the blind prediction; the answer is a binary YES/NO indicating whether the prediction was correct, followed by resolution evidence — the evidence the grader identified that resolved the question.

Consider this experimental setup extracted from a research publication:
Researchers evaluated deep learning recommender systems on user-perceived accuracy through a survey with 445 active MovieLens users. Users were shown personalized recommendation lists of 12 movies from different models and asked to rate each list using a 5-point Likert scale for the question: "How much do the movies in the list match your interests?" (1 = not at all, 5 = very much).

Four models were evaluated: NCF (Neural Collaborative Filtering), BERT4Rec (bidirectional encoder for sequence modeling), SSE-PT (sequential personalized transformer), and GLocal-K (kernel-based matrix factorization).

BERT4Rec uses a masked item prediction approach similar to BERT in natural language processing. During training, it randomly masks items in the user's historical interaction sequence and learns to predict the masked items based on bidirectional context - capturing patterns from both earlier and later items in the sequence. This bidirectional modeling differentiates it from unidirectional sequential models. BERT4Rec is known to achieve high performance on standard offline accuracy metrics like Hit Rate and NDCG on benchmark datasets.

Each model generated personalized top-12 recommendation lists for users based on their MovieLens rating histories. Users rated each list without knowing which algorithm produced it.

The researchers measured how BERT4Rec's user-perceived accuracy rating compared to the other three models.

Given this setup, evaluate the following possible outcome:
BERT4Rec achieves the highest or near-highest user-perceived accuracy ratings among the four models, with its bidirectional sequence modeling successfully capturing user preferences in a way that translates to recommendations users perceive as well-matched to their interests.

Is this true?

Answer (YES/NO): NO